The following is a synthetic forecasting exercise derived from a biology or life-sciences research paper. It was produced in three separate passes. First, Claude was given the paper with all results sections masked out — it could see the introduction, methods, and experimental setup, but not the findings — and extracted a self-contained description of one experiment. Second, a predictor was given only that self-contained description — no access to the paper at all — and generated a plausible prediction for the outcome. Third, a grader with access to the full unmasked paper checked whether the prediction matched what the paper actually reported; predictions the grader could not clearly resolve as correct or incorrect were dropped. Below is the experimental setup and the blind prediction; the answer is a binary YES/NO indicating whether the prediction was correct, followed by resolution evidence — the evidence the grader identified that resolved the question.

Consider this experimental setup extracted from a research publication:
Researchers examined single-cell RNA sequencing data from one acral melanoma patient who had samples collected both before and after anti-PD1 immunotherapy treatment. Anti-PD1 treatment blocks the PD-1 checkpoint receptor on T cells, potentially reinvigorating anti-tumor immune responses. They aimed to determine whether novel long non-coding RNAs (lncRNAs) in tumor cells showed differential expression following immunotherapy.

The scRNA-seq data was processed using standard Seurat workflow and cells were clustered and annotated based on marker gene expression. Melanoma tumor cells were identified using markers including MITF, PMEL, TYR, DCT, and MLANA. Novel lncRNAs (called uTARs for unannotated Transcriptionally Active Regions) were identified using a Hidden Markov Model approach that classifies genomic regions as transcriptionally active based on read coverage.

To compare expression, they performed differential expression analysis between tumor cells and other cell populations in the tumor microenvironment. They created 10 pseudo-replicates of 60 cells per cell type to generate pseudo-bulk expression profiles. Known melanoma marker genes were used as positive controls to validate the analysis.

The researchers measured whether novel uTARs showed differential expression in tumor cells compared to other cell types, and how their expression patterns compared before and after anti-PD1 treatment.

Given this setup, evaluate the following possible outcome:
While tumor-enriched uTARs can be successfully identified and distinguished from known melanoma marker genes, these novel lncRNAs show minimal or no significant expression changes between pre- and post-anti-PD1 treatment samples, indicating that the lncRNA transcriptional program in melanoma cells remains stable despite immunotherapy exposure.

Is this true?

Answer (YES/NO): NO